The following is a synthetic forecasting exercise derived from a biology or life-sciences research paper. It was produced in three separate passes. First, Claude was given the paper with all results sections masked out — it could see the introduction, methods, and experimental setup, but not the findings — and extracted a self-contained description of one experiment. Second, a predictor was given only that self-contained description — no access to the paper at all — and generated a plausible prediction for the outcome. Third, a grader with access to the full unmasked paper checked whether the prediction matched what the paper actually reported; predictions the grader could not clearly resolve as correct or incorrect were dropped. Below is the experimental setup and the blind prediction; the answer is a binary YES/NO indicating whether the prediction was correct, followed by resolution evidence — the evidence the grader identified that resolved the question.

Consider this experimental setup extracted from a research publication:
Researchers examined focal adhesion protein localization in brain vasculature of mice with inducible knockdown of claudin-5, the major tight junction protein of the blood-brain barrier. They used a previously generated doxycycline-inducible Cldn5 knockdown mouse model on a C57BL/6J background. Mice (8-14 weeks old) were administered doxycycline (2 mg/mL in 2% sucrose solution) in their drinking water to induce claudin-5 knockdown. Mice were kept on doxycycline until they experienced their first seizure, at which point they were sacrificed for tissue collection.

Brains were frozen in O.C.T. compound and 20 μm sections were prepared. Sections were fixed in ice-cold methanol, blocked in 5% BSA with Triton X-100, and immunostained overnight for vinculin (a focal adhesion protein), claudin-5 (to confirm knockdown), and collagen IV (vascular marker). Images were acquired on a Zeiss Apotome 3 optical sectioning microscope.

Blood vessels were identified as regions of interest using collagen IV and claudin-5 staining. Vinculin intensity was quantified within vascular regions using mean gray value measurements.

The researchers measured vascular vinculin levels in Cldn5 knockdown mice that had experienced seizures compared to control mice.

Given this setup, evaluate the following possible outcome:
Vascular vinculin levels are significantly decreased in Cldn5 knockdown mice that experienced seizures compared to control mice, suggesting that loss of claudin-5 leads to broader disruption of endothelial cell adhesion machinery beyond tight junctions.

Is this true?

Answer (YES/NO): NO